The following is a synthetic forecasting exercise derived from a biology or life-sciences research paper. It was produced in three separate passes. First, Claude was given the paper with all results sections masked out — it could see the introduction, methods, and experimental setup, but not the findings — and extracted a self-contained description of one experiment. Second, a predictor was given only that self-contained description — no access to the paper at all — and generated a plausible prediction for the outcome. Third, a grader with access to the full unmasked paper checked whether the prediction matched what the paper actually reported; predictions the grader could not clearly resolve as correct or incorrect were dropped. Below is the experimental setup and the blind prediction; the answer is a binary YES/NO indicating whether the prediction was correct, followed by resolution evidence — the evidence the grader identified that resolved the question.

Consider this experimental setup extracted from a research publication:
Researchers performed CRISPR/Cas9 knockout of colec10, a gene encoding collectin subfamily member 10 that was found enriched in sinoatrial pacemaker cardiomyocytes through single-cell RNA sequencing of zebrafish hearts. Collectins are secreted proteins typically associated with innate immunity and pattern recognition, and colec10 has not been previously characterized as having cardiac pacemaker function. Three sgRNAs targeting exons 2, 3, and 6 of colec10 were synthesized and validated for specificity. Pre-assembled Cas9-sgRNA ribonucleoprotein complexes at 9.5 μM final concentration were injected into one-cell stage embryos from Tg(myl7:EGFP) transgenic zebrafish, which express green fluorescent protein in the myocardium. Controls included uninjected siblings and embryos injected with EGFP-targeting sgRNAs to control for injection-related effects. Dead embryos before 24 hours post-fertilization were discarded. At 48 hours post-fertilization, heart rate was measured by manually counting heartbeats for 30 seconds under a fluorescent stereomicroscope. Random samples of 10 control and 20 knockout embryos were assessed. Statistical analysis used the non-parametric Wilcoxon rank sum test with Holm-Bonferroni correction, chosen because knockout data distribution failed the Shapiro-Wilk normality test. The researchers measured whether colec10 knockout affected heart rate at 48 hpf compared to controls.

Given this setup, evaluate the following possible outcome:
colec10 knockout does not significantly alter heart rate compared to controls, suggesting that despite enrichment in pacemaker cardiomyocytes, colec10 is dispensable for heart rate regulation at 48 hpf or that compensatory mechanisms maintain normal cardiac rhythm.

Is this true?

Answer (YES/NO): NO